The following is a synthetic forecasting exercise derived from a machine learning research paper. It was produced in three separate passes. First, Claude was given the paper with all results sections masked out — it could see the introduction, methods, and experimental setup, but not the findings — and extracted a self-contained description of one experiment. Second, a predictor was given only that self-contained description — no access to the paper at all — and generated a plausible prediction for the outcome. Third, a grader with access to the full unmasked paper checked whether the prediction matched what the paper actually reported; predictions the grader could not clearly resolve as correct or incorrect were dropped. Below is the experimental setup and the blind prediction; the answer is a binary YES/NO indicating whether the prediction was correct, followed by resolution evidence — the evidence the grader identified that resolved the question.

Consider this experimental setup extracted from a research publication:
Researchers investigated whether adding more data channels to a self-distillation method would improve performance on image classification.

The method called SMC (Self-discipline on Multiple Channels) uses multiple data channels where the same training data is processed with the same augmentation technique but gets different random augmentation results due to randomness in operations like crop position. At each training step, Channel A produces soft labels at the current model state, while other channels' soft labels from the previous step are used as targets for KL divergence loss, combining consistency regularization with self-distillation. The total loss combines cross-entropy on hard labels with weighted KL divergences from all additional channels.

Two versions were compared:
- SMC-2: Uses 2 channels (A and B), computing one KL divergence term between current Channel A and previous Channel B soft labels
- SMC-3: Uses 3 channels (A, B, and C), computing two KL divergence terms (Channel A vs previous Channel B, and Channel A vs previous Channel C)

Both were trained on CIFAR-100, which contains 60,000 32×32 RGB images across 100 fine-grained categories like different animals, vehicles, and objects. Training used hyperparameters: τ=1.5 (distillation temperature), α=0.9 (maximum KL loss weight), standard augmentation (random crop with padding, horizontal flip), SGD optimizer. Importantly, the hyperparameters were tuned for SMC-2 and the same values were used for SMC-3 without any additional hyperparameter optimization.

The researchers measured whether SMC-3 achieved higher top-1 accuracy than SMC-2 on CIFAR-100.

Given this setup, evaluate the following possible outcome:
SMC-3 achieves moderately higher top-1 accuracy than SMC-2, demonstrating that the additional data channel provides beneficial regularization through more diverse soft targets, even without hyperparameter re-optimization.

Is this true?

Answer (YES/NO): YES